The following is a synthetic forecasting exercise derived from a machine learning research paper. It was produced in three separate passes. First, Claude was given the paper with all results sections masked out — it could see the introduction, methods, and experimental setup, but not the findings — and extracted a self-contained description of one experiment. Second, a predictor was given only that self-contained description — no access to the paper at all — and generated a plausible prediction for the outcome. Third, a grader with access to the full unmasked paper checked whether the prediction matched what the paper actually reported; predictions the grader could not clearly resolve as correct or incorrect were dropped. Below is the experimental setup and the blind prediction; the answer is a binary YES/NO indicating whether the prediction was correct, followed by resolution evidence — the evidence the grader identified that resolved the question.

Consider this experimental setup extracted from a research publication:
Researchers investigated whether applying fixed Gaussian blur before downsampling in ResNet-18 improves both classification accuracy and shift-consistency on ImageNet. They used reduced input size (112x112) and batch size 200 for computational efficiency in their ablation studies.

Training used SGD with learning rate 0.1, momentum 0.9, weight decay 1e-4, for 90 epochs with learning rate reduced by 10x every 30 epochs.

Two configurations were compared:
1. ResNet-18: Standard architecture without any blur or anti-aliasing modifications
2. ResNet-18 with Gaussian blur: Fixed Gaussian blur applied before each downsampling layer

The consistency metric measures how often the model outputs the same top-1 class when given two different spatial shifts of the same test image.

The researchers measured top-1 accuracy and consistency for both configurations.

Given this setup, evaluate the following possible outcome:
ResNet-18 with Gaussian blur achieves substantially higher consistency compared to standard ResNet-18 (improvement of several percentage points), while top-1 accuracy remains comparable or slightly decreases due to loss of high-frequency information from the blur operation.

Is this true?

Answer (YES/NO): NO